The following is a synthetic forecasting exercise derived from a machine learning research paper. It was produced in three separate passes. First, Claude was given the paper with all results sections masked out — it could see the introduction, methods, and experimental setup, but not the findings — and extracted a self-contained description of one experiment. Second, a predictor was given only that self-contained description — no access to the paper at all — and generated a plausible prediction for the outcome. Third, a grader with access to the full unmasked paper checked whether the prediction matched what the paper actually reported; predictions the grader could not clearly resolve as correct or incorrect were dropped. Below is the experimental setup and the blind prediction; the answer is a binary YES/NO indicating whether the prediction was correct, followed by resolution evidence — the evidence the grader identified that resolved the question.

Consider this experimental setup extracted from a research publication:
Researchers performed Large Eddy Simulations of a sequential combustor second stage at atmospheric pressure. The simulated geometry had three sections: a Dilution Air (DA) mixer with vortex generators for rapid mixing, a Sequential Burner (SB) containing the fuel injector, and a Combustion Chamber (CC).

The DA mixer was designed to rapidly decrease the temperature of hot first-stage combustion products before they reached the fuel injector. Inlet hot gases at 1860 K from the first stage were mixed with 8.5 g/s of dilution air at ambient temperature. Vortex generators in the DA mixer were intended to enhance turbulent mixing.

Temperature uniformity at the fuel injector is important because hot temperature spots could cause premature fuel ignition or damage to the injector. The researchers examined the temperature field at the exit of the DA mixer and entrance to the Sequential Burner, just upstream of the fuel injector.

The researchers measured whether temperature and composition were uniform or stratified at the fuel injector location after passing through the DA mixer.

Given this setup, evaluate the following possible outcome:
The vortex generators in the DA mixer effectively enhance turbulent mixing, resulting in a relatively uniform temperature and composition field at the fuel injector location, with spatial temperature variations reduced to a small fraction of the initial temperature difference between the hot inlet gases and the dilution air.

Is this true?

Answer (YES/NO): NO